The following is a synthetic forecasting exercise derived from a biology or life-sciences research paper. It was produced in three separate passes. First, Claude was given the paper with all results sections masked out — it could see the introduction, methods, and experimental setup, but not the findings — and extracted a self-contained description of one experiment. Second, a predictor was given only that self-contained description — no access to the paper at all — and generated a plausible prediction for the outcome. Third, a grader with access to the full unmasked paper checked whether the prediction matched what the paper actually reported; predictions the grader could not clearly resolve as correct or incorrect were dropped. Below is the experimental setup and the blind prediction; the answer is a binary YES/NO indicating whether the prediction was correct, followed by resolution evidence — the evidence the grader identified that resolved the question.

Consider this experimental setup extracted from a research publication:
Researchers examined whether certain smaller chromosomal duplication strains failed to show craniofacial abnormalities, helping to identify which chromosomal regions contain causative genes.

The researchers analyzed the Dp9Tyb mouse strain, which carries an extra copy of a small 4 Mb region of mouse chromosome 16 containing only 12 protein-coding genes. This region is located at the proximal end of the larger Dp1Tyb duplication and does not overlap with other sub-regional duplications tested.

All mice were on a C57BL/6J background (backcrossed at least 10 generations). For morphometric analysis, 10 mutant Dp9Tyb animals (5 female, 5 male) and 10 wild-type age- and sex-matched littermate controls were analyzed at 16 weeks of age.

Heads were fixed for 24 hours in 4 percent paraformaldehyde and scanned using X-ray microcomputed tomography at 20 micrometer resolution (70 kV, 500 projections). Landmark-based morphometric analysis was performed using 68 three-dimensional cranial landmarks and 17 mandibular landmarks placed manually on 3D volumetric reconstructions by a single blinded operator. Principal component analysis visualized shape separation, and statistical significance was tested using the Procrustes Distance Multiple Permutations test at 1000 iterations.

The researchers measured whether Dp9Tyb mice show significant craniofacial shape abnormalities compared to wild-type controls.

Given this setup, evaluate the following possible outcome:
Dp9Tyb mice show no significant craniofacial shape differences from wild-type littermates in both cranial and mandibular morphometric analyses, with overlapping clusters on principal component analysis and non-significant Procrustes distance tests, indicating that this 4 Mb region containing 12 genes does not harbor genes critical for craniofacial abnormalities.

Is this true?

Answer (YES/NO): YES